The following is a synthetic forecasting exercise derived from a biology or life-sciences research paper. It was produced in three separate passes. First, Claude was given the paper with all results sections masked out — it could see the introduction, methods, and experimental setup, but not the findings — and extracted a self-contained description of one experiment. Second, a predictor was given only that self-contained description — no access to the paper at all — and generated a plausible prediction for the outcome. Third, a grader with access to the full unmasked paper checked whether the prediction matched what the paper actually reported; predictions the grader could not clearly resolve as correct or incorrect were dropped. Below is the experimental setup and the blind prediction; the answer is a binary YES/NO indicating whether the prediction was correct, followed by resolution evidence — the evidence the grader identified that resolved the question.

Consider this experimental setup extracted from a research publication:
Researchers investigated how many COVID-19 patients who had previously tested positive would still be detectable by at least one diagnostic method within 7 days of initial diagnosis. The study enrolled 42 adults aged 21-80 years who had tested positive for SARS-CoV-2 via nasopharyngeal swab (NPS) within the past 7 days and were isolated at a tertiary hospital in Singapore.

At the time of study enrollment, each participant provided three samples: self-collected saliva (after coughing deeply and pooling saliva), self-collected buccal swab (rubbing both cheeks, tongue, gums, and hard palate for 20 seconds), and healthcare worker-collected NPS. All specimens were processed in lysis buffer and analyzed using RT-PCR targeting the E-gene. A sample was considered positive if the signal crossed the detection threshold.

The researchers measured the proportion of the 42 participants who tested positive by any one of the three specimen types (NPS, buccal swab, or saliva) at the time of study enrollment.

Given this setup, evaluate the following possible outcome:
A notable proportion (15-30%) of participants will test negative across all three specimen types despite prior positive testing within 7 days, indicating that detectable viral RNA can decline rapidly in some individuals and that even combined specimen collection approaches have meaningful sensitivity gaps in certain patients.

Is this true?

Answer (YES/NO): YES